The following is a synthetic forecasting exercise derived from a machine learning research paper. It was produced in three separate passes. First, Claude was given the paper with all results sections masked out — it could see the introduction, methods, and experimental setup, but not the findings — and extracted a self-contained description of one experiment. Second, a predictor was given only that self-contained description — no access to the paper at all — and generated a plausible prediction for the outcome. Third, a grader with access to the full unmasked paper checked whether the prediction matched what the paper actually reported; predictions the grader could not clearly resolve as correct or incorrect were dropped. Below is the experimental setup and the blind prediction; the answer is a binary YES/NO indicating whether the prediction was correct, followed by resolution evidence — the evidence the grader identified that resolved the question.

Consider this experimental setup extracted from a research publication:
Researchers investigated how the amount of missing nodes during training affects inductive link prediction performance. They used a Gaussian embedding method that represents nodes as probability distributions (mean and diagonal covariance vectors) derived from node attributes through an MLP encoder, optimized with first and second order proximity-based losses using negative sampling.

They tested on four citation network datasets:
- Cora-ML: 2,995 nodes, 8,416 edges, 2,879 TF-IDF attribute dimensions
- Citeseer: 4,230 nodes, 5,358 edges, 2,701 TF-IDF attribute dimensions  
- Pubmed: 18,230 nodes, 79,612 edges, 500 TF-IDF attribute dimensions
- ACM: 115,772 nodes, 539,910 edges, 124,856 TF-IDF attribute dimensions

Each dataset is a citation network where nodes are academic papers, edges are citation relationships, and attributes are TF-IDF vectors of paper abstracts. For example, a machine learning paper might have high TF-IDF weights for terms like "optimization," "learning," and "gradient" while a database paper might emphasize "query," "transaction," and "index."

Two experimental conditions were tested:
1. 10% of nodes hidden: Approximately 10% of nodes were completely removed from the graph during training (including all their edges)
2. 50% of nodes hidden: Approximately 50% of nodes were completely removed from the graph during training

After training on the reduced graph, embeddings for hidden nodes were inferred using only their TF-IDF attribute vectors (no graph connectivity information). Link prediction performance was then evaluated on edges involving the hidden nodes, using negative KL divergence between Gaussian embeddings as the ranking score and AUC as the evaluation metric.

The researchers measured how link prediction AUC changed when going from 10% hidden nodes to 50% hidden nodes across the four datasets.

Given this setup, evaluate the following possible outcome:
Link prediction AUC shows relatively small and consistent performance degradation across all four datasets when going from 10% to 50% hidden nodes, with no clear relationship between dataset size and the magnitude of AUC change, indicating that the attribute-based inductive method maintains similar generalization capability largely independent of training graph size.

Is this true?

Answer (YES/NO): NO